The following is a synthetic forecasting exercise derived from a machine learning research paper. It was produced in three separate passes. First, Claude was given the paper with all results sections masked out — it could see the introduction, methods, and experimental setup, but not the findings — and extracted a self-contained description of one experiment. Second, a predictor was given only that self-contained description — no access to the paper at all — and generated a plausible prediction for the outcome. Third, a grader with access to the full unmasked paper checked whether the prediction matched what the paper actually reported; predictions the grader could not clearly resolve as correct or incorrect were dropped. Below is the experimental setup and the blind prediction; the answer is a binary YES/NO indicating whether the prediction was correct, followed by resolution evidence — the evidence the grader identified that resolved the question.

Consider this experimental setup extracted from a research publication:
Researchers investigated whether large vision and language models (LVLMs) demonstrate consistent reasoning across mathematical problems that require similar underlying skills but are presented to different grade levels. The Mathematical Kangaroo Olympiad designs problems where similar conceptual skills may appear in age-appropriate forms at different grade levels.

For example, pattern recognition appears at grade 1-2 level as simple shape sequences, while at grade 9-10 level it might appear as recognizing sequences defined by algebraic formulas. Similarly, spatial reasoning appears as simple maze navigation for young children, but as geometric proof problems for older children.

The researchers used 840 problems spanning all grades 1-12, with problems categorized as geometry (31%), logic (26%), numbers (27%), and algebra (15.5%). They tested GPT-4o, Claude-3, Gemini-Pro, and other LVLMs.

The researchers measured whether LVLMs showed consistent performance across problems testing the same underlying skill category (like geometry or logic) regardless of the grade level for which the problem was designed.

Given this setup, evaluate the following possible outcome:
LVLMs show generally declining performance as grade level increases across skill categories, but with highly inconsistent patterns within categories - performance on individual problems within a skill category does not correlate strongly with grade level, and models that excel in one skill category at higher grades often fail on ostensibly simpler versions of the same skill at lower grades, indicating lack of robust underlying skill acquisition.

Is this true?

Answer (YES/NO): NO